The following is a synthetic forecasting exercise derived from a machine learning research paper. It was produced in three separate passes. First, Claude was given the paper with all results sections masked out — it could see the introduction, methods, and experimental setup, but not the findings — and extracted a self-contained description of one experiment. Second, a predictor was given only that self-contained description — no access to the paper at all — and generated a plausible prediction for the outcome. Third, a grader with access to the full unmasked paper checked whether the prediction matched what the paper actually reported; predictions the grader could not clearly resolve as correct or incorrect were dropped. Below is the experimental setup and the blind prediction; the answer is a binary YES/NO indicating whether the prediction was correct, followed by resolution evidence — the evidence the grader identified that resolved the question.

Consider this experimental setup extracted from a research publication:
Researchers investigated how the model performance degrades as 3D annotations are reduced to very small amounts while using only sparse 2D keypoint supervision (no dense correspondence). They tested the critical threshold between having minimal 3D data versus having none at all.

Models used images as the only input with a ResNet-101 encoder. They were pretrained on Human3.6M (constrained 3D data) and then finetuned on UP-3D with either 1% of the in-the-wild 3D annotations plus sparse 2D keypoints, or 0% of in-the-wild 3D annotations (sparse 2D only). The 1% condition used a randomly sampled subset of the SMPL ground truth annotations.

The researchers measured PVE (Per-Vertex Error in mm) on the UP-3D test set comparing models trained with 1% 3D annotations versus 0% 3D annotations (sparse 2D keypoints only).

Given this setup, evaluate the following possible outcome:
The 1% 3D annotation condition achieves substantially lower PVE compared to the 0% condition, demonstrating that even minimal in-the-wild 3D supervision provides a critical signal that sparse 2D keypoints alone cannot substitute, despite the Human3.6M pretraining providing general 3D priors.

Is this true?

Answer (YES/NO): YES